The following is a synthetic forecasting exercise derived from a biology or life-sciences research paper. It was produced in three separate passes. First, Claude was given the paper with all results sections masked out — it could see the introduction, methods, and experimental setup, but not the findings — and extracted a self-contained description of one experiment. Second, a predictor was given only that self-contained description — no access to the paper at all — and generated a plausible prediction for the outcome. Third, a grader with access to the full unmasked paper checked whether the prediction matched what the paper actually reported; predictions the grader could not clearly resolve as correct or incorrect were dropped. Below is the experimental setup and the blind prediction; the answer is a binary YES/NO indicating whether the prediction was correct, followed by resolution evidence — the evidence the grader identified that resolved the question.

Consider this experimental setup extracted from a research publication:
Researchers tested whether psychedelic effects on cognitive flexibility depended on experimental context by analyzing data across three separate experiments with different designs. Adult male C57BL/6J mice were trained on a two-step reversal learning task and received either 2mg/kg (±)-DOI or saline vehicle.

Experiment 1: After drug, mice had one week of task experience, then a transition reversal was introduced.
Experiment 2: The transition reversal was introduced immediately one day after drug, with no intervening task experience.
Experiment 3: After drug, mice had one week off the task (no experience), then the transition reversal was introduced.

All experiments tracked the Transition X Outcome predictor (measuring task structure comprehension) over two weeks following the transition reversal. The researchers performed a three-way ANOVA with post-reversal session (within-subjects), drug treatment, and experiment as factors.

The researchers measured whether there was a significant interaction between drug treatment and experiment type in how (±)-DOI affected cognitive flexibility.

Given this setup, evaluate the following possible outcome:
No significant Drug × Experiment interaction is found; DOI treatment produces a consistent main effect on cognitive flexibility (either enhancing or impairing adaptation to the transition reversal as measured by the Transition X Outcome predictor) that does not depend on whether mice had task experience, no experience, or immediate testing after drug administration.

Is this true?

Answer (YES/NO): NO